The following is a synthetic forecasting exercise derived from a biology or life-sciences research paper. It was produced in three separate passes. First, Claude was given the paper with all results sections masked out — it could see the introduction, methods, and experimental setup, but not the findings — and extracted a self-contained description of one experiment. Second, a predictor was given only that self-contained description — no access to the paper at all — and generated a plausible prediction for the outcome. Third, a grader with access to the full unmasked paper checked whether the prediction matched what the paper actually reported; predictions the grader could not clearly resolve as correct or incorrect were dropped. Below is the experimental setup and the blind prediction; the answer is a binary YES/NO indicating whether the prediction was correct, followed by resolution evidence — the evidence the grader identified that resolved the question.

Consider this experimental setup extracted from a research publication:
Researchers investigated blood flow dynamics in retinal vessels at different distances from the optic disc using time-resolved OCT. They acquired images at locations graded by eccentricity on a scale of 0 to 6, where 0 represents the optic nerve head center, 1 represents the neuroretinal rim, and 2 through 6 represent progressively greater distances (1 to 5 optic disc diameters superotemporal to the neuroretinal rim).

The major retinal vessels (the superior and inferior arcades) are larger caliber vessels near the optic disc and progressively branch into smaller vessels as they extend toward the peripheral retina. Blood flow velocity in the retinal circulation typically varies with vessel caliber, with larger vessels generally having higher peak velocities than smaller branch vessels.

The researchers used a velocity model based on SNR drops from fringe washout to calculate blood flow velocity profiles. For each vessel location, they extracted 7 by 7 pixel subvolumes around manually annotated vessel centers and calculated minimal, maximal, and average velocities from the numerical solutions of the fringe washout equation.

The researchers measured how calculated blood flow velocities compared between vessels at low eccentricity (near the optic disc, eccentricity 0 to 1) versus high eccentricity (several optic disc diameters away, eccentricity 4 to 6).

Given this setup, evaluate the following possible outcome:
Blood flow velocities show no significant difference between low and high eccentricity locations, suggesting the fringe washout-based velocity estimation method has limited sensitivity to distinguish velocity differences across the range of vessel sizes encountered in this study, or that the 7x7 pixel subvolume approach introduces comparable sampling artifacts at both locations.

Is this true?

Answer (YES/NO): NO